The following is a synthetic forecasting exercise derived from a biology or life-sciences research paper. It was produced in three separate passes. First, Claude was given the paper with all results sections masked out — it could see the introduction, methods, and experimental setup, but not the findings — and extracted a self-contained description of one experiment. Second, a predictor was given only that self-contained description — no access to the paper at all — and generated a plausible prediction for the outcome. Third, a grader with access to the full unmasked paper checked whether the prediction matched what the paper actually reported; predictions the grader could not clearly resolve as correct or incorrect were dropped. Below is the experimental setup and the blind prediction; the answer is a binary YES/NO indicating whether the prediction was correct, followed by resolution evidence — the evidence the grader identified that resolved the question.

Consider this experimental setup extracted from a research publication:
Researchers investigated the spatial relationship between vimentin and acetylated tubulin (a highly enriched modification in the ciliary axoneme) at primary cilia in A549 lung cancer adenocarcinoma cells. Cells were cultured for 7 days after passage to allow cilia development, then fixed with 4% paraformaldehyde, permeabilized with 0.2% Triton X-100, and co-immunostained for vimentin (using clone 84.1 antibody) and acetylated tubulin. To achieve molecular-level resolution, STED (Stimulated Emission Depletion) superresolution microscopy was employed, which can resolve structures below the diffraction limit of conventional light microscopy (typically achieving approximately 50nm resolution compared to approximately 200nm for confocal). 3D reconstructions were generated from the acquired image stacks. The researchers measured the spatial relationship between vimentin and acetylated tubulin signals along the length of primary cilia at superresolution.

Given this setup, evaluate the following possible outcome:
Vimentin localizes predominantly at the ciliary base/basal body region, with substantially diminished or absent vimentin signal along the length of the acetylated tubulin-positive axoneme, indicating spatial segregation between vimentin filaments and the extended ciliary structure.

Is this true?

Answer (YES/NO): NO